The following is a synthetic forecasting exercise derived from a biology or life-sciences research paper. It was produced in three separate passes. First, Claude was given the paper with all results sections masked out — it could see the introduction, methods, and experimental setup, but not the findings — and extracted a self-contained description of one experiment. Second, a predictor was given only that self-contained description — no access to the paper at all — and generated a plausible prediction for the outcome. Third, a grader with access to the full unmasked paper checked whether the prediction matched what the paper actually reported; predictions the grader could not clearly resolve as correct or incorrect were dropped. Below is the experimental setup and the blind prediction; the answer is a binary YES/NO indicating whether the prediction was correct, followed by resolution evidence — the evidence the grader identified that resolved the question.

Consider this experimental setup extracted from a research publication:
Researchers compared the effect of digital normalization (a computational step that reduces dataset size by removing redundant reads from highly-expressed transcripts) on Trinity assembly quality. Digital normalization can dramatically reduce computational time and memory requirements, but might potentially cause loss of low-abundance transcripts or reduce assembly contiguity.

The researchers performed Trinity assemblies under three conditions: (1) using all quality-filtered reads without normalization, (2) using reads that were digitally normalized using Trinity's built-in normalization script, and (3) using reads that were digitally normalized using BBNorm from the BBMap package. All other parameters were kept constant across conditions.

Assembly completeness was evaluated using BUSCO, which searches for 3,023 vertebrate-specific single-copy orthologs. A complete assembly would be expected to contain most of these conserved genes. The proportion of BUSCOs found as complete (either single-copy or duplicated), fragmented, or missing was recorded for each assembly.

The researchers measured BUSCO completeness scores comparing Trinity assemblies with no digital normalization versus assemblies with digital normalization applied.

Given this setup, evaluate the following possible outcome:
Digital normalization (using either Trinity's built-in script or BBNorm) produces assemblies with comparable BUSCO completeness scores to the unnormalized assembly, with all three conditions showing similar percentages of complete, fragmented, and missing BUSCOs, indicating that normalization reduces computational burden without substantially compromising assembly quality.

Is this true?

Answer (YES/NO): NO